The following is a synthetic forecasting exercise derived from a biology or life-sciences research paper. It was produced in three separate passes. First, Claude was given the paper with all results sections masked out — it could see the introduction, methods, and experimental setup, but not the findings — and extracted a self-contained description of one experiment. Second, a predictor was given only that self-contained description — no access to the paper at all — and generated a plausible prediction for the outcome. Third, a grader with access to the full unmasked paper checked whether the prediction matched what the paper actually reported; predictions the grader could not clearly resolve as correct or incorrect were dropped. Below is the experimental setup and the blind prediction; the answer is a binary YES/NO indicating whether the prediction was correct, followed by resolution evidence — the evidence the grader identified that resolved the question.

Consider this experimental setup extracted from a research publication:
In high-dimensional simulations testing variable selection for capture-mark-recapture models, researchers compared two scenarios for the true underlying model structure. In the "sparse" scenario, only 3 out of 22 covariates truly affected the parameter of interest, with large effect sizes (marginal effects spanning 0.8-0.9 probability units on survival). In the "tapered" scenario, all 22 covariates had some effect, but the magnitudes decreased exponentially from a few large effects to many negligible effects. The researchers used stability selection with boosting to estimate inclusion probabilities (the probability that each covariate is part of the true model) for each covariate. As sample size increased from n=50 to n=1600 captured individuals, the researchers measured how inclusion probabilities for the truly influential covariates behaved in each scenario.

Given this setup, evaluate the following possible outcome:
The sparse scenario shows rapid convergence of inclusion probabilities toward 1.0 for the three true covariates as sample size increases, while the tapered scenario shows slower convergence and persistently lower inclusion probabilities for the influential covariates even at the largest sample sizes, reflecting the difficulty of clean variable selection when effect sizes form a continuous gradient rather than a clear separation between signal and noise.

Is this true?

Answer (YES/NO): NO